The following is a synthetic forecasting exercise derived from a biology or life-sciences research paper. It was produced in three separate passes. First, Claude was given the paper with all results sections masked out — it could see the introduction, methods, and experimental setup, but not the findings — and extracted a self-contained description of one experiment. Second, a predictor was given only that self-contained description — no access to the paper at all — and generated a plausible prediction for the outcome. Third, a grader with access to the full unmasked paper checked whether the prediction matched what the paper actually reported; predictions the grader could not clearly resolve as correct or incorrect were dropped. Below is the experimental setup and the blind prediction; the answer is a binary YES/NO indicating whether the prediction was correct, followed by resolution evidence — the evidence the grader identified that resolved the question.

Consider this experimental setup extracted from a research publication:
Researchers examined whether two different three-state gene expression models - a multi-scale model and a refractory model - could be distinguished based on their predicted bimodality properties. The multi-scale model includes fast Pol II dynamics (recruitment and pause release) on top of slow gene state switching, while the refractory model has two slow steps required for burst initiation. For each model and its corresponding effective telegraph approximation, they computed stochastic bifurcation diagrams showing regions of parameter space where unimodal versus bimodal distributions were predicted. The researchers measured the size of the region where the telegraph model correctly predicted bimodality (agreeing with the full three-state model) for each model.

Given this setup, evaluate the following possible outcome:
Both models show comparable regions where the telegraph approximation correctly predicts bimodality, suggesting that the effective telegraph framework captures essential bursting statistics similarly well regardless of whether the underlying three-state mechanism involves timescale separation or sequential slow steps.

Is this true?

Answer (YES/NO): NO